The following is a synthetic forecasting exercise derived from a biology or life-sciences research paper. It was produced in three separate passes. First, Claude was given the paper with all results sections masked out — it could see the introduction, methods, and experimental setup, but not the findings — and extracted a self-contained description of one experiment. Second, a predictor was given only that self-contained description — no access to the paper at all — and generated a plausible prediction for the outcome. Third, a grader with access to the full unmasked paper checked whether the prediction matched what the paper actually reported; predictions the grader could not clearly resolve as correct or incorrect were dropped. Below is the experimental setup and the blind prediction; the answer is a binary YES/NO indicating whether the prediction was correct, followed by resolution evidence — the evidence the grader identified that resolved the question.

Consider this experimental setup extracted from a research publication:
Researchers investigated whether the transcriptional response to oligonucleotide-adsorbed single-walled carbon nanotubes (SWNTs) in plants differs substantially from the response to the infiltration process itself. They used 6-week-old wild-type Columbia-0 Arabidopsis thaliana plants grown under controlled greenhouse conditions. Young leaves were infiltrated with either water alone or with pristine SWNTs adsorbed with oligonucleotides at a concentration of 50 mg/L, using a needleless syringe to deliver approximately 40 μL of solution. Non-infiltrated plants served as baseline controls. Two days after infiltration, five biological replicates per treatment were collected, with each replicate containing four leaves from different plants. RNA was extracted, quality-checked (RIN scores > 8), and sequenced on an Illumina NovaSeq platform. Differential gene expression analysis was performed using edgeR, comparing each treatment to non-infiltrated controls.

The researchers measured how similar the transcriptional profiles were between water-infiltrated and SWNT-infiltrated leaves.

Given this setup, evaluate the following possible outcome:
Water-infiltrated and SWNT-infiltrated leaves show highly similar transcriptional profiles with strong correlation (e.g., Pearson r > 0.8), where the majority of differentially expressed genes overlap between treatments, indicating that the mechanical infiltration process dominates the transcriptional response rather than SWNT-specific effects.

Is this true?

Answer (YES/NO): YES